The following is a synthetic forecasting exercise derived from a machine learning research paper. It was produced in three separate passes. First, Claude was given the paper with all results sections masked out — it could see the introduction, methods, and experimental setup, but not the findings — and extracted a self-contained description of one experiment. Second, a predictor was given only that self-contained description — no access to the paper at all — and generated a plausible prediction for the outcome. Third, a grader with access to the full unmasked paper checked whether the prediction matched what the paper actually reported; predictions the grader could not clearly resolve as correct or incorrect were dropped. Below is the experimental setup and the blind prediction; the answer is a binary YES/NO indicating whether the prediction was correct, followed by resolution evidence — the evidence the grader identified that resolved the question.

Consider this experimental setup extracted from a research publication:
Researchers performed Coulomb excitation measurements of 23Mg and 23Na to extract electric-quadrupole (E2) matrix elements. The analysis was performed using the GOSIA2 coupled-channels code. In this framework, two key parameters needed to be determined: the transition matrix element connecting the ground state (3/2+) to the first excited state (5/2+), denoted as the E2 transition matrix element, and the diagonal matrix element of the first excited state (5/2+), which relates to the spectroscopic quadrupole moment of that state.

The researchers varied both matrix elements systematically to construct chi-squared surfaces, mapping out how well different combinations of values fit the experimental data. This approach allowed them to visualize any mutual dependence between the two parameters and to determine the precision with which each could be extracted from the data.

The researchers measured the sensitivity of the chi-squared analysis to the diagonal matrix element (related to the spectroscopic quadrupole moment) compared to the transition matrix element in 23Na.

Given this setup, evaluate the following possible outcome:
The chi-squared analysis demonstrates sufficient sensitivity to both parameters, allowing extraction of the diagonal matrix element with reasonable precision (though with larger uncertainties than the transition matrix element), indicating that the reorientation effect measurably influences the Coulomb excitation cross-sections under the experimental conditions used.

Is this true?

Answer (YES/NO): NO